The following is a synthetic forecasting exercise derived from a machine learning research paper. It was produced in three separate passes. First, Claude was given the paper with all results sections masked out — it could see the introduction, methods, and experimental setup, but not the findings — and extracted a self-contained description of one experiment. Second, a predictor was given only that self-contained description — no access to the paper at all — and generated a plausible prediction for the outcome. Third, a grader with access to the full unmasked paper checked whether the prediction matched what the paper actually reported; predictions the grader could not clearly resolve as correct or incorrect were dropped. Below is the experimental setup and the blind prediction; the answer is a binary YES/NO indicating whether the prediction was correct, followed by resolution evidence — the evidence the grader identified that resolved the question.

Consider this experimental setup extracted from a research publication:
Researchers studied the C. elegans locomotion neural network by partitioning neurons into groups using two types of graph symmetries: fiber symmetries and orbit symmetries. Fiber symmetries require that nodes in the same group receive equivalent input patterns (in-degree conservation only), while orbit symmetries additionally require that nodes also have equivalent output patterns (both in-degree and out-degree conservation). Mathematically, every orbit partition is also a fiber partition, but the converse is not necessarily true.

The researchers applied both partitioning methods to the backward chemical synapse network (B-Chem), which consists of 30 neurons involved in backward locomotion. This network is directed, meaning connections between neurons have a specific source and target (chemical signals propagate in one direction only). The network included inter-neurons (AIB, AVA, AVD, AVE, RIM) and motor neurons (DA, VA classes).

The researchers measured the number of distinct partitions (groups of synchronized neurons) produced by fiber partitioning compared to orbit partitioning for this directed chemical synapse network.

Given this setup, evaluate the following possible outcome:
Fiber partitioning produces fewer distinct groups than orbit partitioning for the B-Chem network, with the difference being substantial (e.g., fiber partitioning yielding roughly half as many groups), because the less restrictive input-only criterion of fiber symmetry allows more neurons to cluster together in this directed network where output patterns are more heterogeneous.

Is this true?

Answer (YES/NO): NO